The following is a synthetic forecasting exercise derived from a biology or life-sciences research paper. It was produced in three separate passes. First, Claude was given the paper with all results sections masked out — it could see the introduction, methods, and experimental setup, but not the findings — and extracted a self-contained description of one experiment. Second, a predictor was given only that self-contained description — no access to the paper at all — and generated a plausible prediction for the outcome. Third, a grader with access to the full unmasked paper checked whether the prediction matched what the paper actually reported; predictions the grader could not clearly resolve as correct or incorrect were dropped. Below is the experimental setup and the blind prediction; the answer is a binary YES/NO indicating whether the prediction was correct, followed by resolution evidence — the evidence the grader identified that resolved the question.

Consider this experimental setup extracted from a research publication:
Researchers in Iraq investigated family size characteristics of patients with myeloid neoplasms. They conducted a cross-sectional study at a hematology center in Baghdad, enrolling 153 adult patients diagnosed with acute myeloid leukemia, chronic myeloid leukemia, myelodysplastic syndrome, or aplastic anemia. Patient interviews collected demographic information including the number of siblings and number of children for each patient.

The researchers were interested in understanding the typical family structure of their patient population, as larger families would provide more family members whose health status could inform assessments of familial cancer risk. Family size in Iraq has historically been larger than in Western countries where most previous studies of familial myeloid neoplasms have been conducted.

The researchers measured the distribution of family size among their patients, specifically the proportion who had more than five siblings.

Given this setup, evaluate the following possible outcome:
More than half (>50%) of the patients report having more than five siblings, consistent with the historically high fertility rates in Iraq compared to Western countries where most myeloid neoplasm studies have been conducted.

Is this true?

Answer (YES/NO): YES